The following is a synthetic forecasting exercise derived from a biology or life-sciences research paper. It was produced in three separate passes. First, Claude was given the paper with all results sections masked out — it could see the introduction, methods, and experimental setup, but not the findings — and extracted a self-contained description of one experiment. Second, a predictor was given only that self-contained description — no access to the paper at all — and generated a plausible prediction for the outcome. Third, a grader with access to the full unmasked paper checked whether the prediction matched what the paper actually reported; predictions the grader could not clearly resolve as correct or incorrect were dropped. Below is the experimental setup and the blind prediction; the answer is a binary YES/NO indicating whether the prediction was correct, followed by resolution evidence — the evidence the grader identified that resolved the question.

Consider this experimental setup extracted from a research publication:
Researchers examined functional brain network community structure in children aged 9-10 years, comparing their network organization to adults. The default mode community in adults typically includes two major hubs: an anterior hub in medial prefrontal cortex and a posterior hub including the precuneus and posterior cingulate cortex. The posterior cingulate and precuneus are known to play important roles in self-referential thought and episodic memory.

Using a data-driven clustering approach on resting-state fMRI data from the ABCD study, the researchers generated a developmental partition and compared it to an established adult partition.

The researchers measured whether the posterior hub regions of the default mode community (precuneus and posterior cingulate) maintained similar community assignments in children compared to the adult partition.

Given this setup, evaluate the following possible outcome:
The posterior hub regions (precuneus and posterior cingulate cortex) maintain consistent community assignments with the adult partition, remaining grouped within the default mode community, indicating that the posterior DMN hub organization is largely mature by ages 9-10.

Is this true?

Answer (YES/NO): YES